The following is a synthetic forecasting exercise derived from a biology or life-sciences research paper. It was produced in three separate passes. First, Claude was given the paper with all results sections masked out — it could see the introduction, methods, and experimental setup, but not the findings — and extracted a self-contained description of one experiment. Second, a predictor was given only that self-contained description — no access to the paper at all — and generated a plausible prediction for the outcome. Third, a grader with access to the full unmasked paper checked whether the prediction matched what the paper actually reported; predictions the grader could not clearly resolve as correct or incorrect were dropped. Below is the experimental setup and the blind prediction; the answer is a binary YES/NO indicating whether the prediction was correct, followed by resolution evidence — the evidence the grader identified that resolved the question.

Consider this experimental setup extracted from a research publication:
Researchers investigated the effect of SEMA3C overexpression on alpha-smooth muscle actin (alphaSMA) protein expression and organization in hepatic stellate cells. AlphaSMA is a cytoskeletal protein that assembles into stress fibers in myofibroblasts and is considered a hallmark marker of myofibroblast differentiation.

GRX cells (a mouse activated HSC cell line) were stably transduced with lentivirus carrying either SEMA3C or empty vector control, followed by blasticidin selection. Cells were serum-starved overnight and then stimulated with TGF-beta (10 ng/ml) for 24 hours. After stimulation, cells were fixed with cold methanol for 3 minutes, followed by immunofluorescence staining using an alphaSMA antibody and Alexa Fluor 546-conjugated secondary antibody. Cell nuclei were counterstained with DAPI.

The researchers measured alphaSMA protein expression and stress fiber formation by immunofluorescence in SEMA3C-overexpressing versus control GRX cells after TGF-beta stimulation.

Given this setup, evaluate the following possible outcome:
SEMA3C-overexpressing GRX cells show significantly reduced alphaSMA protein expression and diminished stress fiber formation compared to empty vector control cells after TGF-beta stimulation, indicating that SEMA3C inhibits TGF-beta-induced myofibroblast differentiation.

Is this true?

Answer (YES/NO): NO